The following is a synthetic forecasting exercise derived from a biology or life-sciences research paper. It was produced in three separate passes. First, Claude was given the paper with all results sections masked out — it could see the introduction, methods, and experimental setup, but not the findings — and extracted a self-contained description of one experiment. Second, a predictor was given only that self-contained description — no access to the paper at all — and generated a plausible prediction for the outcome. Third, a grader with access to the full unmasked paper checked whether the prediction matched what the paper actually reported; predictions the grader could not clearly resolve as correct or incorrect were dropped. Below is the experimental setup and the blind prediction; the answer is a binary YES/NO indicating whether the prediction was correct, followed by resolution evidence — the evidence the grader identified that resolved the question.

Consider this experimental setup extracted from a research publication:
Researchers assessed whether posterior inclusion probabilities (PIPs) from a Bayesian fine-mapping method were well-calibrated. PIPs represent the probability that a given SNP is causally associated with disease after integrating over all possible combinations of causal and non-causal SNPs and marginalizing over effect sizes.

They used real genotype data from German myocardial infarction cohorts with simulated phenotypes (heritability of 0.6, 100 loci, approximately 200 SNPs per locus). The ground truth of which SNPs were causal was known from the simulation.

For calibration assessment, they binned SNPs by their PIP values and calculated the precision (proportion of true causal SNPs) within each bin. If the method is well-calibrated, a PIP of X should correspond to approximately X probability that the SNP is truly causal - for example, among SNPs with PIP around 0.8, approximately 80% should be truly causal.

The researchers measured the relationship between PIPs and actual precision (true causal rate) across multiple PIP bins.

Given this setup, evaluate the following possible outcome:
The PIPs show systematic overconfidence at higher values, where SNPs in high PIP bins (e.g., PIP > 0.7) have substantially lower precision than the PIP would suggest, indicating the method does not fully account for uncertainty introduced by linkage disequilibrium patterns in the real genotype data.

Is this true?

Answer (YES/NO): NO